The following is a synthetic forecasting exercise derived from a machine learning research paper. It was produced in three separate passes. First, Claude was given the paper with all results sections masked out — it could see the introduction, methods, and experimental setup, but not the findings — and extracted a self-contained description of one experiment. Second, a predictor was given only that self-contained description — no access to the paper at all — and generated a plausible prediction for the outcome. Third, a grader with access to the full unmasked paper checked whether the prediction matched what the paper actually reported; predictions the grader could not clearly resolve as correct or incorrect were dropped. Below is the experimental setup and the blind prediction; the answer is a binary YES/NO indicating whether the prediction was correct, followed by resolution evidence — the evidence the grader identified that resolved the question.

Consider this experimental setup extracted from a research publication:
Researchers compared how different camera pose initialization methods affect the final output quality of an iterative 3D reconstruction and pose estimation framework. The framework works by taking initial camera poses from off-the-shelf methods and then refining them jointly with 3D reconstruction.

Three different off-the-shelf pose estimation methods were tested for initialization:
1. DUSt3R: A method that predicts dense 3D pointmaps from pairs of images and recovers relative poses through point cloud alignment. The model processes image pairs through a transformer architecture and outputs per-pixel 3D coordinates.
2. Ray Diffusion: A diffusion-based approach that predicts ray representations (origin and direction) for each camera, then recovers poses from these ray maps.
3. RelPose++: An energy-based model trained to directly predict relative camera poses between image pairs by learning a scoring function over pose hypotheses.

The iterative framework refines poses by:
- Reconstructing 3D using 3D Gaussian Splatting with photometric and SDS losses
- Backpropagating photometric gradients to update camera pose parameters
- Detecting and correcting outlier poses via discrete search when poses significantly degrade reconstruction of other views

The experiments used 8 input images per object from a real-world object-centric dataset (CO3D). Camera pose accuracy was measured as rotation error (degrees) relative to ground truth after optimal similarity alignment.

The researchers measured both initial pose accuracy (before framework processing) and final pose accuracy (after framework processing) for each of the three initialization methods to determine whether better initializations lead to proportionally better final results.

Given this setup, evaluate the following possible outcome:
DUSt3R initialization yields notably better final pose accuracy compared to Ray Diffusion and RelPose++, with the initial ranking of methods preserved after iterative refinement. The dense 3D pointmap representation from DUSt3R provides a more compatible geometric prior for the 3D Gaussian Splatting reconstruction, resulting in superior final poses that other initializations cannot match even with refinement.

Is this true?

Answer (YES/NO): YES